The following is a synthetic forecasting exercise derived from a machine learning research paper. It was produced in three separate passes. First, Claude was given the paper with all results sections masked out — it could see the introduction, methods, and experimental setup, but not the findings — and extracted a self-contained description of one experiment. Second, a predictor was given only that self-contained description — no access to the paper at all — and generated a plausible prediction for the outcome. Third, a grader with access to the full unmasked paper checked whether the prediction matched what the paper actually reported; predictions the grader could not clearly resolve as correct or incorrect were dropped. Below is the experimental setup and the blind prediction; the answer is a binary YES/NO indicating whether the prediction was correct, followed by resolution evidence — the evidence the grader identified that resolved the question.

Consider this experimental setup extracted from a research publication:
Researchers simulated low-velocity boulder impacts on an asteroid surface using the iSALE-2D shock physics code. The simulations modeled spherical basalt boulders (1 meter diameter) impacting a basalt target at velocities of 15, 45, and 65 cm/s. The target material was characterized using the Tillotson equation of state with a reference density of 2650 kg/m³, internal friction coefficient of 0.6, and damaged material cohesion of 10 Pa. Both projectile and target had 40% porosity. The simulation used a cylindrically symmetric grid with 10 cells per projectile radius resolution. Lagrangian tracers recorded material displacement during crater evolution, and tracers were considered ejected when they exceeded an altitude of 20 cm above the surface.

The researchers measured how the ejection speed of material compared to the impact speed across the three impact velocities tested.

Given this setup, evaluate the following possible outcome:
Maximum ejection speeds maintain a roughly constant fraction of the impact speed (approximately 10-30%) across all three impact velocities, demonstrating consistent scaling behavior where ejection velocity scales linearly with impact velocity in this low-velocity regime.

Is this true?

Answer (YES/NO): NO